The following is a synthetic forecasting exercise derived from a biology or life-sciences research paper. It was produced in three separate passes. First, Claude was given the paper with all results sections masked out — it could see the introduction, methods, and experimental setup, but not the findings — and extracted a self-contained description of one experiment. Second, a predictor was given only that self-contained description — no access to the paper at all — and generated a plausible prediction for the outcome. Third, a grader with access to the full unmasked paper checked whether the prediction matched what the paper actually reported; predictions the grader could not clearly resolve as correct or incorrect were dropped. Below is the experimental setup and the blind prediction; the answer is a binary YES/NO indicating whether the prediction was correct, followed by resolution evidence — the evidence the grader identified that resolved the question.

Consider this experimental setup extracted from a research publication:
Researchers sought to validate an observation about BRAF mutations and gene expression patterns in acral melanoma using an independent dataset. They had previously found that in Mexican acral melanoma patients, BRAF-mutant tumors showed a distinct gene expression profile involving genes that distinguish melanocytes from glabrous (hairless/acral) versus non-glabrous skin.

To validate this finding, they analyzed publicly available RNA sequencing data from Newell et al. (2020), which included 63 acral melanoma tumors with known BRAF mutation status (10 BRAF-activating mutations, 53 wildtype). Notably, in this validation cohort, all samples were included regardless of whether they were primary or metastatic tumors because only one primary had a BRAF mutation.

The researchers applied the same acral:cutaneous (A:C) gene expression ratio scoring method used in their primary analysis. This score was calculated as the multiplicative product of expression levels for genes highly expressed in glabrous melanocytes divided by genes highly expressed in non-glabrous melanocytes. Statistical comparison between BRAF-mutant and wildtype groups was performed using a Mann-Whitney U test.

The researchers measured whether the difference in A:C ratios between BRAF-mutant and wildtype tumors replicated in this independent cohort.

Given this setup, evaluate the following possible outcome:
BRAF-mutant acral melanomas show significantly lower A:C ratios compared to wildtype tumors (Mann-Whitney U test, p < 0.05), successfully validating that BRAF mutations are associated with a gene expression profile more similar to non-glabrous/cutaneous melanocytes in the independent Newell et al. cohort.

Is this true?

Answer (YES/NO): YES